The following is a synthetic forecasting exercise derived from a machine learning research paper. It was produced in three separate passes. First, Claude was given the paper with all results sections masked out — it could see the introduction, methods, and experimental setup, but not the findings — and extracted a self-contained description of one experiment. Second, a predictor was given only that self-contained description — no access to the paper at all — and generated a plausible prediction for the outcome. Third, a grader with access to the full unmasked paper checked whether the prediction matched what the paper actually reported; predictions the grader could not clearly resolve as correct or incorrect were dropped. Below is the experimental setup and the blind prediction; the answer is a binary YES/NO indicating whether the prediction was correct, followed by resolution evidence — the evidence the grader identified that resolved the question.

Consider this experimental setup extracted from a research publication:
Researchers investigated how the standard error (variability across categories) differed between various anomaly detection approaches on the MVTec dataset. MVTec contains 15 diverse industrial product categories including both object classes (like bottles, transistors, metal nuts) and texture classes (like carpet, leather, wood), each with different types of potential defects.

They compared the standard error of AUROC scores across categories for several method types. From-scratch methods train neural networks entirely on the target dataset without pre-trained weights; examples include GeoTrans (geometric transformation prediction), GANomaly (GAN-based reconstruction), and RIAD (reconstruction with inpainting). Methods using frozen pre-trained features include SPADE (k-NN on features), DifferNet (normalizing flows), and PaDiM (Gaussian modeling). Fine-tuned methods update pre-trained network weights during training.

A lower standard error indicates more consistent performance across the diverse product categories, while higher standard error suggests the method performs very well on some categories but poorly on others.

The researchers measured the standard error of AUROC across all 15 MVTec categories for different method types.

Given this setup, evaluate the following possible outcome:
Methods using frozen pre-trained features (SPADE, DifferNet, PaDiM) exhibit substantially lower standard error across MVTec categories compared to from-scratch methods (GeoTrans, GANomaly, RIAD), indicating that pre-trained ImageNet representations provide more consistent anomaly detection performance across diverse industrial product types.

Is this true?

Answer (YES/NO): NO